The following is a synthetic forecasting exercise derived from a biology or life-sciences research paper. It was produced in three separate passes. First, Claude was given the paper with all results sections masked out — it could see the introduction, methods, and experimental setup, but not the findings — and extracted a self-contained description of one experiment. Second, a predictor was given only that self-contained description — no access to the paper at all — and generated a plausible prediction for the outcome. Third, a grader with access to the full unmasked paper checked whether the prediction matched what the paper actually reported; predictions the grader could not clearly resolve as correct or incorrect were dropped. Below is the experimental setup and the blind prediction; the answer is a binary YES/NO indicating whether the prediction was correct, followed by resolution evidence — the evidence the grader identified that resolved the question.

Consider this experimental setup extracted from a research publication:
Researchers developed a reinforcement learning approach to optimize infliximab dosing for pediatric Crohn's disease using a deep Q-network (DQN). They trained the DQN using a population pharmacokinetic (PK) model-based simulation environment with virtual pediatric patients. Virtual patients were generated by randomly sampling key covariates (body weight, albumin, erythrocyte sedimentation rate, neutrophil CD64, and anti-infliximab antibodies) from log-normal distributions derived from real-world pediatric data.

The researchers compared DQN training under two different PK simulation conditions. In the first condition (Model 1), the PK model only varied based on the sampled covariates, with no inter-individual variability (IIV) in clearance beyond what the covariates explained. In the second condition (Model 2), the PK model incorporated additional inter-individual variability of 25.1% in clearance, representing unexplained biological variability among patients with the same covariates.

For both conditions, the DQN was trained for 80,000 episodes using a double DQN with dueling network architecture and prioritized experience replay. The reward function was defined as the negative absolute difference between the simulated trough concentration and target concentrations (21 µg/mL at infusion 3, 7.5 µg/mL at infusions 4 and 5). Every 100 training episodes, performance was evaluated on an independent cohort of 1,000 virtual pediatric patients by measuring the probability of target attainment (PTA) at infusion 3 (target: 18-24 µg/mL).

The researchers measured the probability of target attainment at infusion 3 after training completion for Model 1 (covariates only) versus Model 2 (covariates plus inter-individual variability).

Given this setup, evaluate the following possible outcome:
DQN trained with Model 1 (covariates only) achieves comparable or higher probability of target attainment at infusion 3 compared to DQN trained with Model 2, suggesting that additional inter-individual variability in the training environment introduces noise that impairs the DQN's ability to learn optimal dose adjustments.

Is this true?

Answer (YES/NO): YES